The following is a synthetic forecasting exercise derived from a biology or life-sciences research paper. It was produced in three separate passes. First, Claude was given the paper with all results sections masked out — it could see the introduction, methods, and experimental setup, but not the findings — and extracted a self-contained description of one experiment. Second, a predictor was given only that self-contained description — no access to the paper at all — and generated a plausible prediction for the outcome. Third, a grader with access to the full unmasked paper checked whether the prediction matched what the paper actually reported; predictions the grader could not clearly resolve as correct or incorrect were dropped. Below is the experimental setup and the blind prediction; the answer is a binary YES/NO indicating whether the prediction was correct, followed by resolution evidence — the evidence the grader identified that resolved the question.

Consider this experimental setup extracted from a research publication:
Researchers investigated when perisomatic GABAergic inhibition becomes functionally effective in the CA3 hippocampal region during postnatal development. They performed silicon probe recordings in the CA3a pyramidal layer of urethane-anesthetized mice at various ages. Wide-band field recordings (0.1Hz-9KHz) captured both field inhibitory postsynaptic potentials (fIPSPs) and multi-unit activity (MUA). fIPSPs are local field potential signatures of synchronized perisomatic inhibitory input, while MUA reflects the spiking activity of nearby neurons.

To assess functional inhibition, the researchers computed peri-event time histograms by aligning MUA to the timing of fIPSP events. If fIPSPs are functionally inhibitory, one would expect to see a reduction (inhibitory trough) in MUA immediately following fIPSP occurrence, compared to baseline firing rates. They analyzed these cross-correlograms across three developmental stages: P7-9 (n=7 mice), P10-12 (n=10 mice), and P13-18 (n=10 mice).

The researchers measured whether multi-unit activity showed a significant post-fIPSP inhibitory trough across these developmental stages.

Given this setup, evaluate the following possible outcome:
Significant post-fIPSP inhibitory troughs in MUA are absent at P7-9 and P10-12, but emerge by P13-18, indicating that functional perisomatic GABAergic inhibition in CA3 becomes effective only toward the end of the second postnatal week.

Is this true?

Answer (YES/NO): NO